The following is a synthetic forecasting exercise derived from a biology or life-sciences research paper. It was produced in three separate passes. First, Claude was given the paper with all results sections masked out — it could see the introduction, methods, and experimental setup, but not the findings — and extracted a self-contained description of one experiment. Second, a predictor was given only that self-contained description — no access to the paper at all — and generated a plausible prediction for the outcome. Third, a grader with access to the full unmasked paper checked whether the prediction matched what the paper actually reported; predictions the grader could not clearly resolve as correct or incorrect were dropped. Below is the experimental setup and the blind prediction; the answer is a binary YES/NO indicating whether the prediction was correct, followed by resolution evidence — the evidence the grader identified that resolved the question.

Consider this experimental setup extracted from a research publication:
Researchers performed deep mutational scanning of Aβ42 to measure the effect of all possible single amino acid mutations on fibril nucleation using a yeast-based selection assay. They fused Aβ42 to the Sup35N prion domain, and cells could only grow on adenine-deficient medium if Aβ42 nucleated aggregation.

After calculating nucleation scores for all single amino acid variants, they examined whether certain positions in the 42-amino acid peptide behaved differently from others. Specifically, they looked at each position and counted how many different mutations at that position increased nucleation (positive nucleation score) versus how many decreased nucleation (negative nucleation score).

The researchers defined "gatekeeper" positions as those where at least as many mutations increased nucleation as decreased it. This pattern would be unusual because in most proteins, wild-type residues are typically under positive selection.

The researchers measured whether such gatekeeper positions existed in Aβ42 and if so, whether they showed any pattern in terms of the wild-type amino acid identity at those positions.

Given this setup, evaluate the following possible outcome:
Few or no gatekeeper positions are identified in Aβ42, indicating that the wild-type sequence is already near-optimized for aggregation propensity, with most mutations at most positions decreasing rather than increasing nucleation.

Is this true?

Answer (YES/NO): NO